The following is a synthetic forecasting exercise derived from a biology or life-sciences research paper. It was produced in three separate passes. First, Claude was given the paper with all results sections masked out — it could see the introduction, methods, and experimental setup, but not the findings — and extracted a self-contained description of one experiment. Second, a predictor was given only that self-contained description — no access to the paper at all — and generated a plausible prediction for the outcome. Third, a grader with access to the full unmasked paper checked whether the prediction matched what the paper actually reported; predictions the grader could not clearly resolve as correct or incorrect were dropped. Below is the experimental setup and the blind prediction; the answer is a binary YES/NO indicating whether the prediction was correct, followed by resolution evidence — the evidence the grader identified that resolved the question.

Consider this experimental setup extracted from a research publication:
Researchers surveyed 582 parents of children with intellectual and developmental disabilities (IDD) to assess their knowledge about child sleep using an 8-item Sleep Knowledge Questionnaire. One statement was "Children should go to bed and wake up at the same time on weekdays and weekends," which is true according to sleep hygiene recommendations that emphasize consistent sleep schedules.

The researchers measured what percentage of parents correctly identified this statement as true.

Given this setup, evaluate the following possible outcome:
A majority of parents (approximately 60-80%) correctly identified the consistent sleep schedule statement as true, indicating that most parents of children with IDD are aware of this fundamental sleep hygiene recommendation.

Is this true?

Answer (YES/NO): YES